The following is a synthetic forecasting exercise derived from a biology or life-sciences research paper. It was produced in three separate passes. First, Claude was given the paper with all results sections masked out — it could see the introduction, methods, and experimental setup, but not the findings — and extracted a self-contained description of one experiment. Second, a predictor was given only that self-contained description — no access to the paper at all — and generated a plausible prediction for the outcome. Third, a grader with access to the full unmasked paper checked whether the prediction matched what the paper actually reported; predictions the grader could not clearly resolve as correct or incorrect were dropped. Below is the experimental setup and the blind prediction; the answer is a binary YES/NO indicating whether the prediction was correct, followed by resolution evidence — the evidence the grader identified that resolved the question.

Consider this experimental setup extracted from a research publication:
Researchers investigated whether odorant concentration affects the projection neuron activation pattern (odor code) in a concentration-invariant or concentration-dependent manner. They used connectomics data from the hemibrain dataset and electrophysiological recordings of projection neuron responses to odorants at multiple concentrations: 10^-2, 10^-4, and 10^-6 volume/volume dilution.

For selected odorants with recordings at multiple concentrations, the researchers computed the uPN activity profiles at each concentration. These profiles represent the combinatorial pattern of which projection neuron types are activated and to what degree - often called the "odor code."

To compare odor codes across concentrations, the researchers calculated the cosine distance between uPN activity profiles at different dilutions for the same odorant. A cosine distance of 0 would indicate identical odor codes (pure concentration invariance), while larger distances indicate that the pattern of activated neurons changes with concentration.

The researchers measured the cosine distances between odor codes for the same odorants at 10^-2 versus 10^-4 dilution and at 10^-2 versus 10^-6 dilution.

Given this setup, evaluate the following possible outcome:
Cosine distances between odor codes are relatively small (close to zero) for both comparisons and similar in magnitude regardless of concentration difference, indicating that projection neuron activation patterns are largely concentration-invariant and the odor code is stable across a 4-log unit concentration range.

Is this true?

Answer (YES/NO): NO